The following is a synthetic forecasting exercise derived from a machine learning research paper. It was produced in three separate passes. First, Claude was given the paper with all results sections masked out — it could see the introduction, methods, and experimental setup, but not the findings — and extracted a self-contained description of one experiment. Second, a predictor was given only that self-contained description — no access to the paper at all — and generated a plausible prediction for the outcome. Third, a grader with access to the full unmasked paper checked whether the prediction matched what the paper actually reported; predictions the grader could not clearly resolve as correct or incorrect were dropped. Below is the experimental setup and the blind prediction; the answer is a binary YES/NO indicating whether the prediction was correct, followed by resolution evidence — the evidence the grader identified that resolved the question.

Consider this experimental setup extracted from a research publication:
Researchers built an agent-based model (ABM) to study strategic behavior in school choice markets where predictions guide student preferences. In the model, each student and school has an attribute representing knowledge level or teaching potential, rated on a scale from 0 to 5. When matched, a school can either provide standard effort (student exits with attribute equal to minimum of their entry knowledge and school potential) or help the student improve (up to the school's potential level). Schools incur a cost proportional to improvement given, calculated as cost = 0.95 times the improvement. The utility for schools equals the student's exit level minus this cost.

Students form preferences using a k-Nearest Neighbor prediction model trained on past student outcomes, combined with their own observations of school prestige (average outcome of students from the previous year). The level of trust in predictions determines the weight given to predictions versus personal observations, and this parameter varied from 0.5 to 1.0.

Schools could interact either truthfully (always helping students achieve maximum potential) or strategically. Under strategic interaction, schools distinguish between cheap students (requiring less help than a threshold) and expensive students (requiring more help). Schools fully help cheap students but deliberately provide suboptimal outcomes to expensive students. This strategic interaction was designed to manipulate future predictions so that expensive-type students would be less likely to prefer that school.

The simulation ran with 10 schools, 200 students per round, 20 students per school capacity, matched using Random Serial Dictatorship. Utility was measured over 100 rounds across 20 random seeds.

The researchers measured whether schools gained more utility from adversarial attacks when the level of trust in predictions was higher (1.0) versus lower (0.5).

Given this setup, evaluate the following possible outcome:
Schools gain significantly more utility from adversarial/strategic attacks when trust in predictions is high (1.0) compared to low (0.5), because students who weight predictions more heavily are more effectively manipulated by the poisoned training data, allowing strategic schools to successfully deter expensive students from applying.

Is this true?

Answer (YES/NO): YES